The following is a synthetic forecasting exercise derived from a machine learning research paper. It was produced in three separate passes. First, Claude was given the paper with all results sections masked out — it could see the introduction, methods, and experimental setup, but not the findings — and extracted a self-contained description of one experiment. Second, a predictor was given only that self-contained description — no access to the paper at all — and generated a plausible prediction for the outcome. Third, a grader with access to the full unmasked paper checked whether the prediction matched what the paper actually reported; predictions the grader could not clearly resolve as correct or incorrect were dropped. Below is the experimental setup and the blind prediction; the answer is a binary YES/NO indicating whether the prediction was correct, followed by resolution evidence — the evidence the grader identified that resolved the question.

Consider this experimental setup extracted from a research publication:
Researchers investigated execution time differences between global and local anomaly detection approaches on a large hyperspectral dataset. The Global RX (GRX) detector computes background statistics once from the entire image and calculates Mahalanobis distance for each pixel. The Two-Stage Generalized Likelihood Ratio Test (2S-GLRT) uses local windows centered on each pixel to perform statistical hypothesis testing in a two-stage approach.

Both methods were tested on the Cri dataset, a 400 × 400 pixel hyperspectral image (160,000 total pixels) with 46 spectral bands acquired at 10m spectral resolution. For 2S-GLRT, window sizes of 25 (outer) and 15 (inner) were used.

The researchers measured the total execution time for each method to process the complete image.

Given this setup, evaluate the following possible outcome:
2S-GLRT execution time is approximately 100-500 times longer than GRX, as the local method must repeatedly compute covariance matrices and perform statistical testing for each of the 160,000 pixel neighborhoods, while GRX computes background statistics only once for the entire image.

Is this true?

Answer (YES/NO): NO